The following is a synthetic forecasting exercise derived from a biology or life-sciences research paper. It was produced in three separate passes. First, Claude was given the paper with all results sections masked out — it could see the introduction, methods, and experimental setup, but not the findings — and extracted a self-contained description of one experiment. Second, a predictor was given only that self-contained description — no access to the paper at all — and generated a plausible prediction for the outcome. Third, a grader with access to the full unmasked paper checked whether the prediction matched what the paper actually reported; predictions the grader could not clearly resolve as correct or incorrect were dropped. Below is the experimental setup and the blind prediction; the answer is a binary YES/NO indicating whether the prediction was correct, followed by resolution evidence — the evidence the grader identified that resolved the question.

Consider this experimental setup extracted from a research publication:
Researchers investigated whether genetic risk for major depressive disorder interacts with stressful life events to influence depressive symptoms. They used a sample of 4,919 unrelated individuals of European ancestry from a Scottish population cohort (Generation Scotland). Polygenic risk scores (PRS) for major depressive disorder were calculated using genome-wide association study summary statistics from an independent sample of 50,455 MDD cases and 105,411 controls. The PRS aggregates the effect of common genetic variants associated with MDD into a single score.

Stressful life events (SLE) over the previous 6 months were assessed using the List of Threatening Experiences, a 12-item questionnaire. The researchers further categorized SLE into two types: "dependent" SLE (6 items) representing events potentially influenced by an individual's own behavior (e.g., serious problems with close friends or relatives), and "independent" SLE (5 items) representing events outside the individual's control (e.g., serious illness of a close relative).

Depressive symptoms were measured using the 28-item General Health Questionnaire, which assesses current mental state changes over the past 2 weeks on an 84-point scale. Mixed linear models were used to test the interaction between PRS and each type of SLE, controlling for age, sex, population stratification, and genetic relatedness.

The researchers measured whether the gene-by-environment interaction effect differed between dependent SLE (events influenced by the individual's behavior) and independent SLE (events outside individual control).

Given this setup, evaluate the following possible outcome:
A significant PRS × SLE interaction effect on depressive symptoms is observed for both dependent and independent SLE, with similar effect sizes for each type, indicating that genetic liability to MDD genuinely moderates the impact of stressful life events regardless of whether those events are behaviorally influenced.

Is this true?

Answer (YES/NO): NO